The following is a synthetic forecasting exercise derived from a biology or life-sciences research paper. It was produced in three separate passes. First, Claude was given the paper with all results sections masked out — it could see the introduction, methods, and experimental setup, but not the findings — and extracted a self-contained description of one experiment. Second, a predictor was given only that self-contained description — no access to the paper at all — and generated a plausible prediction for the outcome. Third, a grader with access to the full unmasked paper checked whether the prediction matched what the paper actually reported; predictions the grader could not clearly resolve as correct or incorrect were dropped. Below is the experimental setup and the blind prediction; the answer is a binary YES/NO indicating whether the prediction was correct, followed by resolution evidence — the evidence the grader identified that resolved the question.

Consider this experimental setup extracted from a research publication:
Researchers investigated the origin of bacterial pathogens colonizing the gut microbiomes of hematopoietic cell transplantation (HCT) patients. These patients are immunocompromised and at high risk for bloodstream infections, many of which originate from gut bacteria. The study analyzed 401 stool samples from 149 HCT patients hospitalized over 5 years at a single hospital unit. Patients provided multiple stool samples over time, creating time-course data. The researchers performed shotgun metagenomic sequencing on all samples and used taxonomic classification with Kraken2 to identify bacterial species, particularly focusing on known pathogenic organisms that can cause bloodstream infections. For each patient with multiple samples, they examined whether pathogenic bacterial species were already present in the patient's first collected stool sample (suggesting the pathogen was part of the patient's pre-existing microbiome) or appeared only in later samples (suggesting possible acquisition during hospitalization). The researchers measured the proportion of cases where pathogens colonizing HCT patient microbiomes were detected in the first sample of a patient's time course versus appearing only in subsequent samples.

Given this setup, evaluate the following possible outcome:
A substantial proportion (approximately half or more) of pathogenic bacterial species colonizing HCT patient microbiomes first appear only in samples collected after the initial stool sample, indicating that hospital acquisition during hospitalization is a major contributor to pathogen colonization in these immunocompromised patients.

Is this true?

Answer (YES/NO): NO